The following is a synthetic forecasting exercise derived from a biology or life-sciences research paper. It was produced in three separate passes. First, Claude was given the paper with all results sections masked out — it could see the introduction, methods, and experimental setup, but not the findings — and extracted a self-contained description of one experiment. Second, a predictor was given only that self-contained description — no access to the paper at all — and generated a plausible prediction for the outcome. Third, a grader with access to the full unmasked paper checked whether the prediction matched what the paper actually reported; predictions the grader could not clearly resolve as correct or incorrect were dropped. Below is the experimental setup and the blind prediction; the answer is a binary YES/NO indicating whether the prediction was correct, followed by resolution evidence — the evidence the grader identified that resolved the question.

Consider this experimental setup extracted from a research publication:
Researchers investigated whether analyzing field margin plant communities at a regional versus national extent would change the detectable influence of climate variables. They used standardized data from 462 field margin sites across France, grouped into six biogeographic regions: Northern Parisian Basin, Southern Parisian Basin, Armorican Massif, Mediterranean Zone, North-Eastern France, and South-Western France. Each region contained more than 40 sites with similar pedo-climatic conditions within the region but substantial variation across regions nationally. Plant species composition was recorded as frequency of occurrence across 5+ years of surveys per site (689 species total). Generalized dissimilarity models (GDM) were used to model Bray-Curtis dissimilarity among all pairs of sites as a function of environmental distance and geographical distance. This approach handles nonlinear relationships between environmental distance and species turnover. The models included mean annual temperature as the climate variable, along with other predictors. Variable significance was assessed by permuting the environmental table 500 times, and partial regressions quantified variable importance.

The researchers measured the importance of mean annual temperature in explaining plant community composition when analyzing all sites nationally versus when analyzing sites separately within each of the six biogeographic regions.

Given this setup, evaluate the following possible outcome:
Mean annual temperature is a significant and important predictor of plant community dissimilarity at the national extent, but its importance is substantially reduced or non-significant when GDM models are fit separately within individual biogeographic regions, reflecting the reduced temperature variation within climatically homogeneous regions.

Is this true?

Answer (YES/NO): YES